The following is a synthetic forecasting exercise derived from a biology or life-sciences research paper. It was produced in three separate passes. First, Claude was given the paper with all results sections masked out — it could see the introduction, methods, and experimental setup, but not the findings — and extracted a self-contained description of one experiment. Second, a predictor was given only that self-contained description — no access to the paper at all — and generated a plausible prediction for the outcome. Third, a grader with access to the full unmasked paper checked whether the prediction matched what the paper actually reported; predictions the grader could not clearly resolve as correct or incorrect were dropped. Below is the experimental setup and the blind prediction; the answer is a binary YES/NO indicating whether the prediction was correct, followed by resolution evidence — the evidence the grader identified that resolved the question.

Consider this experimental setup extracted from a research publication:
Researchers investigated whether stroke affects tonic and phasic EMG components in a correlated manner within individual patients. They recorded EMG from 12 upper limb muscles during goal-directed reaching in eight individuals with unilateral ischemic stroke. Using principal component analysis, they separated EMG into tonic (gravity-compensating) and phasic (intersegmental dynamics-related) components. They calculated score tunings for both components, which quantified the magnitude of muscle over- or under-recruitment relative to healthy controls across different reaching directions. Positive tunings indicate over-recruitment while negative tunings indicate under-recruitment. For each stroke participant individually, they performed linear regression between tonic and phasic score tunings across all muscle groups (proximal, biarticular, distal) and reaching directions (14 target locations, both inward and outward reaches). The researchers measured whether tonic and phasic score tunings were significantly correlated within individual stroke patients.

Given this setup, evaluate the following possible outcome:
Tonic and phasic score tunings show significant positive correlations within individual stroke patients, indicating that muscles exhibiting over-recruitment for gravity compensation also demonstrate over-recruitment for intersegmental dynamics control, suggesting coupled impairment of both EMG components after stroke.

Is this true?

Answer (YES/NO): NO